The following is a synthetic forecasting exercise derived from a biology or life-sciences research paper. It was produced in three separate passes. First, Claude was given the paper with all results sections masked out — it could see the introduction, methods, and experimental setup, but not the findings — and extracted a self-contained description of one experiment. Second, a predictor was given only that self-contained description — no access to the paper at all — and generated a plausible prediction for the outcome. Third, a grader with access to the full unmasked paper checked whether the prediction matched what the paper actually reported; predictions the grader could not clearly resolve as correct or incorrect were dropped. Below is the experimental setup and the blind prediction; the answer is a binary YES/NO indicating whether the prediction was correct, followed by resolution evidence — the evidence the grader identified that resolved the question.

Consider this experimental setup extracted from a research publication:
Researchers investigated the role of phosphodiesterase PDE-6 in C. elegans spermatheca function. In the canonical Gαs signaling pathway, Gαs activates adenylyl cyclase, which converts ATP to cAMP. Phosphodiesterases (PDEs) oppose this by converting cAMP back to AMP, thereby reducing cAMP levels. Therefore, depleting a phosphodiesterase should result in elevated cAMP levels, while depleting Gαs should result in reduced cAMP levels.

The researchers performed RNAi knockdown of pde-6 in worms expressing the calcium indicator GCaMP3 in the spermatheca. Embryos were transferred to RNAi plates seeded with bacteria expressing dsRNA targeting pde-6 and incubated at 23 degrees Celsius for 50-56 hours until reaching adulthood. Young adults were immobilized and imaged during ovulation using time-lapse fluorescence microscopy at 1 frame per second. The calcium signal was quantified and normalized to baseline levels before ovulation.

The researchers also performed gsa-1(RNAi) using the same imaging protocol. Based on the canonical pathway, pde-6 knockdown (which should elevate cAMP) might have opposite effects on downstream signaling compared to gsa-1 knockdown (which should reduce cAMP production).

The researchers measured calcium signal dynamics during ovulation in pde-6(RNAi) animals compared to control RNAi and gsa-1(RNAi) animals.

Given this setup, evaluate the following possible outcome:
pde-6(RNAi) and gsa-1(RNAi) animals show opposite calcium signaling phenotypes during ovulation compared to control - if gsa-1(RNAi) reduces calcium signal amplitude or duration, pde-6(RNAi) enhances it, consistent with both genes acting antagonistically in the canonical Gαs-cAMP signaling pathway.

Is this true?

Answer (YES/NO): YES